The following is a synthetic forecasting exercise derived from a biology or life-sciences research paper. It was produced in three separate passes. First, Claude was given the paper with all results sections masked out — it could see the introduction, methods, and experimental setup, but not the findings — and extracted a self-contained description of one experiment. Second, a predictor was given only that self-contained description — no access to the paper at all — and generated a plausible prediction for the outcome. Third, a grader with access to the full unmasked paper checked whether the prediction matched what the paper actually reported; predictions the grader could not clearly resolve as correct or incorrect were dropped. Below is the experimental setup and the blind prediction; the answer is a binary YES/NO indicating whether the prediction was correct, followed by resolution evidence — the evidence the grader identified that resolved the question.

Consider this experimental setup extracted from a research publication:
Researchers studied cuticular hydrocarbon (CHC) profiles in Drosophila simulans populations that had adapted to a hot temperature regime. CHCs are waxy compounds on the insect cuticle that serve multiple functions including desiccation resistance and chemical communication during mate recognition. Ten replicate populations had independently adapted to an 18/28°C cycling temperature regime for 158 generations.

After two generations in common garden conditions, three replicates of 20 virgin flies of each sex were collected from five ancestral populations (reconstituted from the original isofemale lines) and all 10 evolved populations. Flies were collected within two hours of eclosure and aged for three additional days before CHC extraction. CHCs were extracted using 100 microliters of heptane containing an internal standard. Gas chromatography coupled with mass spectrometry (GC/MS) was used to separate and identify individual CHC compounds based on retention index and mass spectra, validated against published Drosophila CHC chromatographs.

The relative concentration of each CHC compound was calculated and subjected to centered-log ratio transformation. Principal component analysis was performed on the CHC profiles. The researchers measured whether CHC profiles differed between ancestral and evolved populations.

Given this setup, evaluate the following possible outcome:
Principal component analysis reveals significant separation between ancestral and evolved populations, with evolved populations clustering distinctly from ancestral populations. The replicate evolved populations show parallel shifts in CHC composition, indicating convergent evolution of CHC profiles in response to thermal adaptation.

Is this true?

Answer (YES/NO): YES